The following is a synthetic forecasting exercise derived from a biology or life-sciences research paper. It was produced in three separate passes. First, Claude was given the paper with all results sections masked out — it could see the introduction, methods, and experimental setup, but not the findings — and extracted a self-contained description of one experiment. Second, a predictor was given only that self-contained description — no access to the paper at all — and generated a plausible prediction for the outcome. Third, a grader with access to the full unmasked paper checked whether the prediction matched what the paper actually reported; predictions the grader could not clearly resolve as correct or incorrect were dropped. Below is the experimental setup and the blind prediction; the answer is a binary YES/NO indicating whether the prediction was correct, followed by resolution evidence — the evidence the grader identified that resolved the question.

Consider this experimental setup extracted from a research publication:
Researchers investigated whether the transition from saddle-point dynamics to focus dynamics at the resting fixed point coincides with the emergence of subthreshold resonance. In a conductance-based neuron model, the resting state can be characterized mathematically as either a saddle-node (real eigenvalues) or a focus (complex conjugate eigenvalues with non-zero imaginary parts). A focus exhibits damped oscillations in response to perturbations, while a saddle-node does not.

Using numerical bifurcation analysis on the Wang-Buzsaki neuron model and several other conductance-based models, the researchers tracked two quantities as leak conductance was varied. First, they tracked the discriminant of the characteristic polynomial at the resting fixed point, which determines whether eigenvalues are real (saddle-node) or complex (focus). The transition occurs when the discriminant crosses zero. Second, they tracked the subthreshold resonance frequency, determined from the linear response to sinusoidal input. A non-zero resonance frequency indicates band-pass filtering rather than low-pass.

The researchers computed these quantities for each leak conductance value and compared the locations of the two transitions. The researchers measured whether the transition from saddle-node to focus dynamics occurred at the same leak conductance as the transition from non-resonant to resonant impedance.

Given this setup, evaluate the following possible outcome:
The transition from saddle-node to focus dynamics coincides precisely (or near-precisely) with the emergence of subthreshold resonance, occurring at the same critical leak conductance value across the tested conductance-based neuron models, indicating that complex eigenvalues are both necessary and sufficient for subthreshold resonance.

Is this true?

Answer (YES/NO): NO